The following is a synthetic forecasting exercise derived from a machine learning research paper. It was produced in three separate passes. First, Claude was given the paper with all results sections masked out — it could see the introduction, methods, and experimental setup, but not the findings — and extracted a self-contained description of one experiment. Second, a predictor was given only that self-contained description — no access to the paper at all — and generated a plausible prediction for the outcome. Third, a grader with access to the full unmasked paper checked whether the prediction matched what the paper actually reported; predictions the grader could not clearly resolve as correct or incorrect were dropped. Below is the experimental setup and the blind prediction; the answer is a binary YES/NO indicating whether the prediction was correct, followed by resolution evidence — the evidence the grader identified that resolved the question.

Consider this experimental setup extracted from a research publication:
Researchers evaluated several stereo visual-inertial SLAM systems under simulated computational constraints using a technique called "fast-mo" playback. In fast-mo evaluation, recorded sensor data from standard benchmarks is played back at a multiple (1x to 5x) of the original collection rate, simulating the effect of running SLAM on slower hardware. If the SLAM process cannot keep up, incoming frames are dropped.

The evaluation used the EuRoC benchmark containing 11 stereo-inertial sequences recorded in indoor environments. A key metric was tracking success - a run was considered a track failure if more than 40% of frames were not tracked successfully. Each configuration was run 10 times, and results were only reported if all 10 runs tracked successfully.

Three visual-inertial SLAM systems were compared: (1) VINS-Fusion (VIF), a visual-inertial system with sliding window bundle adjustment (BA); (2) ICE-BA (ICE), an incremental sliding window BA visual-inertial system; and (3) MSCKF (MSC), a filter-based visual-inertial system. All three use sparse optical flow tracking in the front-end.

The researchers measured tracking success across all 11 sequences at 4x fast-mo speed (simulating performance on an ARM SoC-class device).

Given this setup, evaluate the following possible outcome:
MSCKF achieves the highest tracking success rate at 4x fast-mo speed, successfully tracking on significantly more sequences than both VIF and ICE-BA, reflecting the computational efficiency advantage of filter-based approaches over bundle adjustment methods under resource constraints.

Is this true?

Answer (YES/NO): YES